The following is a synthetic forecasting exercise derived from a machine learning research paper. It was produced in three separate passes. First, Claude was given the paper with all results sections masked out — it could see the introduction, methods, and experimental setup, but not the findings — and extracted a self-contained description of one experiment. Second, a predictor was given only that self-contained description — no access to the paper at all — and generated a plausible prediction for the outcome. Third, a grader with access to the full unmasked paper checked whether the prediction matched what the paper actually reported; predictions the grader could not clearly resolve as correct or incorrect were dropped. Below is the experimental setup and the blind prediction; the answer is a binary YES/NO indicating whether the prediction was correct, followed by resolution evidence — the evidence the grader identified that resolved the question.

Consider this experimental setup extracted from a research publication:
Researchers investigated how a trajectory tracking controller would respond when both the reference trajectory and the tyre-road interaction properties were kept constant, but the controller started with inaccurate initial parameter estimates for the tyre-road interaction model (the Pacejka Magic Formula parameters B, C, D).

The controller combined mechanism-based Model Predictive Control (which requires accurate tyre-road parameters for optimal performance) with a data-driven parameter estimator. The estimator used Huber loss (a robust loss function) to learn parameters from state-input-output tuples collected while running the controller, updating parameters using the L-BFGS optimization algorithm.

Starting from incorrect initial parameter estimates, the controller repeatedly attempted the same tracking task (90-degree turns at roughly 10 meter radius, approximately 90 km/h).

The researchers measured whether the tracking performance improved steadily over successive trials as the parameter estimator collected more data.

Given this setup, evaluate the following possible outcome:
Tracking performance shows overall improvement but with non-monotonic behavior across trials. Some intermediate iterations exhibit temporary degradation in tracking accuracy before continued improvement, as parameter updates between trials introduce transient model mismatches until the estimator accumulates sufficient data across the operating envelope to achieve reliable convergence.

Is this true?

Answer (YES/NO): NO